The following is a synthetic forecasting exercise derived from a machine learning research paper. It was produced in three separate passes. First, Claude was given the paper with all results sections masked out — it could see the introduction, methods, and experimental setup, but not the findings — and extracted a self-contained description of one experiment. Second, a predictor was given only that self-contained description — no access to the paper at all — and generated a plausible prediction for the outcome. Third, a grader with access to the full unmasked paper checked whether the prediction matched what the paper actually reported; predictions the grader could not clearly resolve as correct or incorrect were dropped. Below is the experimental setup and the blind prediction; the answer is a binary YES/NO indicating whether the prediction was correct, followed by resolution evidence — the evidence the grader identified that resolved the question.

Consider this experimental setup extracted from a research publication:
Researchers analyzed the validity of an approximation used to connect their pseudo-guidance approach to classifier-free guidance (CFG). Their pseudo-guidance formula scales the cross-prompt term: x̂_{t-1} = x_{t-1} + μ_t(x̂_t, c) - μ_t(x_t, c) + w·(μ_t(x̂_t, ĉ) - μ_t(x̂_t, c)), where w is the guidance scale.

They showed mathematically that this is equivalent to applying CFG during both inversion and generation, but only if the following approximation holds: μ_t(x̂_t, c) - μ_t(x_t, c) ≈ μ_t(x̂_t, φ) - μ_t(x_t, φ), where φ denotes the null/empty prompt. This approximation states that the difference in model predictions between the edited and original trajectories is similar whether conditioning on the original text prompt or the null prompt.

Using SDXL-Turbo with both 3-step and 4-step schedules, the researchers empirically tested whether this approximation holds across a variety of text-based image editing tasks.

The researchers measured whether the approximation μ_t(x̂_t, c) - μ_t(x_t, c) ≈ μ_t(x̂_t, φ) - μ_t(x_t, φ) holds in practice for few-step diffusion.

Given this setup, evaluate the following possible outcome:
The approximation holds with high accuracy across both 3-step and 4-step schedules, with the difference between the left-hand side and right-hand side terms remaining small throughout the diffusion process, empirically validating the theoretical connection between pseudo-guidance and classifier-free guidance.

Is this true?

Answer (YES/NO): YES